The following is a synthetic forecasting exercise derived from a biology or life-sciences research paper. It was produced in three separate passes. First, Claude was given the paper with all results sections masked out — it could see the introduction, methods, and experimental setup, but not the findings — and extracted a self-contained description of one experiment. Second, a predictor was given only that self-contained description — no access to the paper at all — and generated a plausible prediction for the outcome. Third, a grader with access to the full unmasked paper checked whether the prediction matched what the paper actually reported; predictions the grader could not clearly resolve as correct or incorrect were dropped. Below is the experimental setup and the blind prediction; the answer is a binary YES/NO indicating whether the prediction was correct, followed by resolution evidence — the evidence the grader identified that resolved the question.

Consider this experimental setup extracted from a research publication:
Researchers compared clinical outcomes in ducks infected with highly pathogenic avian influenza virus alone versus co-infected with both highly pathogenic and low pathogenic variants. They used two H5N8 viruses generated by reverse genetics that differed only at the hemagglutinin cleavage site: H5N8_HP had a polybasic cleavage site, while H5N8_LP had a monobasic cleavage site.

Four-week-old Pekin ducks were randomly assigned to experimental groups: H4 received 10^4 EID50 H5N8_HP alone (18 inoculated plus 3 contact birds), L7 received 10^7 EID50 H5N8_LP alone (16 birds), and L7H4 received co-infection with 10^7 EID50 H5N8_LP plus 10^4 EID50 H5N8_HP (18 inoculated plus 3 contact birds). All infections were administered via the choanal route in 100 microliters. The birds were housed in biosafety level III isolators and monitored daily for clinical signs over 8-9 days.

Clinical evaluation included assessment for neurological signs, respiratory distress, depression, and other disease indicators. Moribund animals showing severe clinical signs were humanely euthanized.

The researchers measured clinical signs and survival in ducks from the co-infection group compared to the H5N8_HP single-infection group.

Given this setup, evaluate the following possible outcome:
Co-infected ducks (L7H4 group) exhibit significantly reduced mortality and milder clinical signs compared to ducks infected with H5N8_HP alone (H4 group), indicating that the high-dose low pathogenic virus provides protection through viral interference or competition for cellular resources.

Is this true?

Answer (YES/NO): NO